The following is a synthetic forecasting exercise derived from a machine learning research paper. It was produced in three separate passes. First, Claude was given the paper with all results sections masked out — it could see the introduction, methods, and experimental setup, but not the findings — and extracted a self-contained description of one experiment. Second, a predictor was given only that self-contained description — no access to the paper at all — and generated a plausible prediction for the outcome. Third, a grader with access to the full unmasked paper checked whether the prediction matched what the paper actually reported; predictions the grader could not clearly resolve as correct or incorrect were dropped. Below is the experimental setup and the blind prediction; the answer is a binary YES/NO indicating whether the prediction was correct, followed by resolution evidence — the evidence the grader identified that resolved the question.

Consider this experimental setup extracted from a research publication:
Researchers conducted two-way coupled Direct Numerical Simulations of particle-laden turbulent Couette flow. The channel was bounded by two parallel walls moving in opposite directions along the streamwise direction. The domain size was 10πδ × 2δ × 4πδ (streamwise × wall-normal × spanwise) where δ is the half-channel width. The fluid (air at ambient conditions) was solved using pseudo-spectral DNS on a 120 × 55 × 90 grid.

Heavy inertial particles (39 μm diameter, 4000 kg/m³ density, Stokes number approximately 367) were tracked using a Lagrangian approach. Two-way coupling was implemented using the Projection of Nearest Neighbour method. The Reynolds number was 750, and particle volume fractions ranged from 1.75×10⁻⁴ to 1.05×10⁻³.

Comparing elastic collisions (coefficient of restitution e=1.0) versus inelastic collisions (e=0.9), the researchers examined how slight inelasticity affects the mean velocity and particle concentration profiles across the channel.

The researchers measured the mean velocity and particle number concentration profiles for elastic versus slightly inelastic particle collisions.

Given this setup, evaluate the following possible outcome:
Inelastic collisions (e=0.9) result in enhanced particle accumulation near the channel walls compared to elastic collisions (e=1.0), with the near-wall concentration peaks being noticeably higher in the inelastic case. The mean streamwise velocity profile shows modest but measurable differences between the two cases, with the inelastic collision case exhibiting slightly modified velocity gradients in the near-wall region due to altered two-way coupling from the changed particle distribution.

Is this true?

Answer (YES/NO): NO